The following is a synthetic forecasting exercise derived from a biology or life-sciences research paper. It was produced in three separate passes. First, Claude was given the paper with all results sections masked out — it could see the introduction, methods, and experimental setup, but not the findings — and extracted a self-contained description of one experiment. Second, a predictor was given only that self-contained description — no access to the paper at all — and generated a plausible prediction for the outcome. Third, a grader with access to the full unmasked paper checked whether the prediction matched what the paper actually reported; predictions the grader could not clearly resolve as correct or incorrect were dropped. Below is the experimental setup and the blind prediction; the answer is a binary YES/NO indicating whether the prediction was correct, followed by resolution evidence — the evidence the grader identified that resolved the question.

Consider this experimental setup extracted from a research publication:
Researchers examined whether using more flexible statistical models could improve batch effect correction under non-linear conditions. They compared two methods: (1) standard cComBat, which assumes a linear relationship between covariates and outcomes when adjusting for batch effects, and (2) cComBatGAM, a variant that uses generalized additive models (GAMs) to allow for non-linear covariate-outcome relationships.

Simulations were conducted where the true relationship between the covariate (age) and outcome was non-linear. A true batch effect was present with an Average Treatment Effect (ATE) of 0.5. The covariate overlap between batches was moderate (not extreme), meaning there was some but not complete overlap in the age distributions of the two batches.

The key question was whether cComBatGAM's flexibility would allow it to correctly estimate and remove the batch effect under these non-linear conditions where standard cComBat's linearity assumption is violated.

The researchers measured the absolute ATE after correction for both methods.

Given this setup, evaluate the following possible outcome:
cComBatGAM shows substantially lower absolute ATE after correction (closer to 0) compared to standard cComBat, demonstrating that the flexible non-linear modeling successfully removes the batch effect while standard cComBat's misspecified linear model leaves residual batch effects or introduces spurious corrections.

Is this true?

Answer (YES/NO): NO